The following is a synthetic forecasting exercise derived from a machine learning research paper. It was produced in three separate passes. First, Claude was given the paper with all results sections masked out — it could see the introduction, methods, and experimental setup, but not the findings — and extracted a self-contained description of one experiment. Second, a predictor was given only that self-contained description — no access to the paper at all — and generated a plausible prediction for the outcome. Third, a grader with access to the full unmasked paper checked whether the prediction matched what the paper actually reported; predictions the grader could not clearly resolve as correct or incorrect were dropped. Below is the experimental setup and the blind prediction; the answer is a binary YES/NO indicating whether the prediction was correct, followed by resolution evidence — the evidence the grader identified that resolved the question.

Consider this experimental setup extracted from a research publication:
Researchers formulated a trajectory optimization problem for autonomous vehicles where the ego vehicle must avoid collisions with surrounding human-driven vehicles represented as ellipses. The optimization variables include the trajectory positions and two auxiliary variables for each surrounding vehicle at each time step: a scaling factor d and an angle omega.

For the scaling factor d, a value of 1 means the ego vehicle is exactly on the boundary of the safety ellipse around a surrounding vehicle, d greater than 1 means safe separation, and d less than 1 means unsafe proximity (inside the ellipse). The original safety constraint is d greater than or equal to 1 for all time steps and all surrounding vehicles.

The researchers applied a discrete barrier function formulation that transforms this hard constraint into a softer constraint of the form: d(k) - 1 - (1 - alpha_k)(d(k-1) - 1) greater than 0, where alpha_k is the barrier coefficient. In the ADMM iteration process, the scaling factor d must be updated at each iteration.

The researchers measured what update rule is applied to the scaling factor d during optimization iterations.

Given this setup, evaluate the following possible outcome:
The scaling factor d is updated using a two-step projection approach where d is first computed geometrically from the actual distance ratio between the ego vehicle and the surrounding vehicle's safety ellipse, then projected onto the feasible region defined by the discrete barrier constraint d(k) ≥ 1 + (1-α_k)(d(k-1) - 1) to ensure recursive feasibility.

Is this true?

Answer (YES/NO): NO